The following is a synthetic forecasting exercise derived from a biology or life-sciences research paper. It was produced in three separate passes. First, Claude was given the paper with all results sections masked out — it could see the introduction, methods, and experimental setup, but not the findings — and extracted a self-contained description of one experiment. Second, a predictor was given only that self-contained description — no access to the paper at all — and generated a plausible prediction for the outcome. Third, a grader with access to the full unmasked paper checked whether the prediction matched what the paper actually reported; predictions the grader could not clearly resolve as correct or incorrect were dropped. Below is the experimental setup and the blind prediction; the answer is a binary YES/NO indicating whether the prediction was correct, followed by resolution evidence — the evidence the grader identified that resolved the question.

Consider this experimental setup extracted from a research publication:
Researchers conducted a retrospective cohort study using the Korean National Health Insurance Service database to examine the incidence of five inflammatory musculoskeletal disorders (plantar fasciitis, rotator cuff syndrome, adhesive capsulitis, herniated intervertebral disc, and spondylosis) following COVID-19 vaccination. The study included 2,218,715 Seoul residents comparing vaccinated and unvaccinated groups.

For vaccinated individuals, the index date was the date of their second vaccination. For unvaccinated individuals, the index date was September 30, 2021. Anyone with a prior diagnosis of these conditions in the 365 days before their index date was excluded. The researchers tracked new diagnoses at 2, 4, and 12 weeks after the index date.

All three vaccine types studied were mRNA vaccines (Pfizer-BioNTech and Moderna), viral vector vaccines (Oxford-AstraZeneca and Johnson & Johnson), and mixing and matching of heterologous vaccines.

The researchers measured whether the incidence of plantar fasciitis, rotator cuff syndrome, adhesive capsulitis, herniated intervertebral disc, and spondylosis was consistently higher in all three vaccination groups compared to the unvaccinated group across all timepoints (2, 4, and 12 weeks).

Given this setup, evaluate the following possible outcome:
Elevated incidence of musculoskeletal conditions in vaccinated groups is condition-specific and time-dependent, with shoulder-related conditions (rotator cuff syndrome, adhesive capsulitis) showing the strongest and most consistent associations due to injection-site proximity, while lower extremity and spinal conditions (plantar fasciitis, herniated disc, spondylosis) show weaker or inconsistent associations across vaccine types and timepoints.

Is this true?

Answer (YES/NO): NO